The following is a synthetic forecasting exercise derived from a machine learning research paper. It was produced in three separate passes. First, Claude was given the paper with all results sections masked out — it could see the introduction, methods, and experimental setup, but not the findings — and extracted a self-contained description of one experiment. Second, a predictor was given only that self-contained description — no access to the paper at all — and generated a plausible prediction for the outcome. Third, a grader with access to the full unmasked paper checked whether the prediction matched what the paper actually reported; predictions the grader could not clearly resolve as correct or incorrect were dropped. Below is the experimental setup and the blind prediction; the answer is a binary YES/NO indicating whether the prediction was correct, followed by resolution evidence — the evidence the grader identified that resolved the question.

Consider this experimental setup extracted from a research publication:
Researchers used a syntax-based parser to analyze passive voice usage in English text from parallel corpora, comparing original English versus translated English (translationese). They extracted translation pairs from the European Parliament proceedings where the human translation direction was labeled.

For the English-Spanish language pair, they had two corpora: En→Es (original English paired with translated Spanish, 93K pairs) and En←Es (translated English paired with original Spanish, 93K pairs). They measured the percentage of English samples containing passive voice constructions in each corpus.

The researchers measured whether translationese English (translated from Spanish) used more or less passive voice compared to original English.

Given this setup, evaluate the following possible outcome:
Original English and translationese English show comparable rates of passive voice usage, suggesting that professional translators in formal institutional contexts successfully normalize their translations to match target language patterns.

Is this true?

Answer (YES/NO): NO